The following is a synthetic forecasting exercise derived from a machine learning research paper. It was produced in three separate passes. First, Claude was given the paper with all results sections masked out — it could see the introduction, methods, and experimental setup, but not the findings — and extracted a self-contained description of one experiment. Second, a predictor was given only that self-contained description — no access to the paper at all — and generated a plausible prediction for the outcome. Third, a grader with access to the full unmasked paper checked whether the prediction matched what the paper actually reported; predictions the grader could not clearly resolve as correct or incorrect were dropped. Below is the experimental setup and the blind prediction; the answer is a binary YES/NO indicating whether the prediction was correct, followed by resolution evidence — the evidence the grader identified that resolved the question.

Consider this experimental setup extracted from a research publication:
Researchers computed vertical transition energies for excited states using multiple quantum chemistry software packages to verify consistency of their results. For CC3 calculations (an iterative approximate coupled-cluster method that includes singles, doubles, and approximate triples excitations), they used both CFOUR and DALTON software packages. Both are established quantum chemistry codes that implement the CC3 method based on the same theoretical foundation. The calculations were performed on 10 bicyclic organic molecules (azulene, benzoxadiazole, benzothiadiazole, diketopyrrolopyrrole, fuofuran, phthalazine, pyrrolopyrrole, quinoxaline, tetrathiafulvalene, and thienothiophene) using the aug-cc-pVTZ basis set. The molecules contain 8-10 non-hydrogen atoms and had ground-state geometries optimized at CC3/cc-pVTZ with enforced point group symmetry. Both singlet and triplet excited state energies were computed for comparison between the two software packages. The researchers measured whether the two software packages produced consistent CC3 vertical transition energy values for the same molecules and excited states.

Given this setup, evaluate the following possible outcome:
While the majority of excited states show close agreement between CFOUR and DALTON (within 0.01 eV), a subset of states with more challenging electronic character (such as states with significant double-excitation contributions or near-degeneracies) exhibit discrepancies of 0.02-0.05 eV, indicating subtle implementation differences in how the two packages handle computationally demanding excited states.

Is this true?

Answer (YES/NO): NO